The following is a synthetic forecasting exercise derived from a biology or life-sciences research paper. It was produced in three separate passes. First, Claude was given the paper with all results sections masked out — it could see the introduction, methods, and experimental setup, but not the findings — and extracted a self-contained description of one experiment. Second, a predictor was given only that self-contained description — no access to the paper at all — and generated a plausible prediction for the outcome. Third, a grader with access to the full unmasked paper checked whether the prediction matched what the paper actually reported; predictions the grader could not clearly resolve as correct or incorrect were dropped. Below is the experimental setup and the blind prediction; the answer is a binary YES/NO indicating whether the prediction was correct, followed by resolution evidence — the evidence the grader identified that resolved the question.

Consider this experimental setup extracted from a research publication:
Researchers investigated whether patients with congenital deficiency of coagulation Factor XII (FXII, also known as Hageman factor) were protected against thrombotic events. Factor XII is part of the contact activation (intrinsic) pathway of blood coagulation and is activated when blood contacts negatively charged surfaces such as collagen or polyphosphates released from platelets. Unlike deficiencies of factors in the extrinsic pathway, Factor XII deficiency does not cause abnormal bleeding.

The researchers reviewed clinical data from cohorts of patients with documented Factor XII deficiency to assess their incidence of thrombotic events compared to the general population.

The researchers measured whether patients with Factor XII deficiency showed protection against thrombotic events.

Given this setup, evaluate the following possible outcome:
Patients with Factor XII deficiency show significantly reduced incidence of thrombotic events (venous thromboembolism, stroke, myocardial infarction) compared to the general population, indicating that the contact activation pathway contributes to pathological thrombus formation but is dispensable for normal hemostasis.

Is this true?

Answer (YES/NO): NO